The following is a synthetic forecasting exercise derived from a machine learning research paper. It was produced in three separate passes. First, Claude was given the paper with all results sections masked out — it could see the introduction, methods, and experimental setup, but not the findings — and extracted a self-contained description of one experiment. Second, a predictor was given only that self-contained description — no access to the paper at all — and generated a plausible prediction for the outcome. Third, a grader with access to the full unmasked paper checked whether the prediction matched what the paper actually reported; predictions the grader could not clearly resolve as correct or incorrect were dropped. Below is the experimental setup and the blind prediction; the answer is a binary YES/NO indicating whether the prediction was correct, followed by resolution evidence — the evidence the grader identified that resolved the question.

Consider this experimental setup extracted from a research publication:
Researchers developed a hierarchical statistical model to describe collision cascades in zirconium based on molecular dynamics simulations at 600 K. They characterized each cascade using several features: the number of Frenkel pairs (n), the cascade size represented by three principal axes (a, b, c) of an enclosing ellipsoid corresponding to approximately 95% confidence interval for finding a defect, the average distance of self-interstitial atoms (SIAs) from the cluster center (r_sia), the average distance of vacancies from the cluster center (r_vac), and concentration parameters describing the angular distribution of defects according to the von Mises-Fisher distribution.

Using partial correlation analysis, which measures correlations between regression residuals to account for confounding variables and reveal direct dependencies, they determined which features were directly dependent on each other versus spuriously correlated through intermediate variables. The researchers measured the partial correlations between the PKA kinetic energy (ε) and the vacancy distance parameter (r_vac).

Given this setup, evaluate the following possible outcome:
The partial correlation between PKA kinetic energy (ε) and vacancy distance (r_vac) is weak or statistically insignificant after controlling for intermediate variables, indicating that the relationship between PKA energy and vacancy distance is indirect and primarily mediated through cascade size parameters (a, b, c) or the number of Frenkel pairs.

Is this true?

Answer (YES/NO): YES